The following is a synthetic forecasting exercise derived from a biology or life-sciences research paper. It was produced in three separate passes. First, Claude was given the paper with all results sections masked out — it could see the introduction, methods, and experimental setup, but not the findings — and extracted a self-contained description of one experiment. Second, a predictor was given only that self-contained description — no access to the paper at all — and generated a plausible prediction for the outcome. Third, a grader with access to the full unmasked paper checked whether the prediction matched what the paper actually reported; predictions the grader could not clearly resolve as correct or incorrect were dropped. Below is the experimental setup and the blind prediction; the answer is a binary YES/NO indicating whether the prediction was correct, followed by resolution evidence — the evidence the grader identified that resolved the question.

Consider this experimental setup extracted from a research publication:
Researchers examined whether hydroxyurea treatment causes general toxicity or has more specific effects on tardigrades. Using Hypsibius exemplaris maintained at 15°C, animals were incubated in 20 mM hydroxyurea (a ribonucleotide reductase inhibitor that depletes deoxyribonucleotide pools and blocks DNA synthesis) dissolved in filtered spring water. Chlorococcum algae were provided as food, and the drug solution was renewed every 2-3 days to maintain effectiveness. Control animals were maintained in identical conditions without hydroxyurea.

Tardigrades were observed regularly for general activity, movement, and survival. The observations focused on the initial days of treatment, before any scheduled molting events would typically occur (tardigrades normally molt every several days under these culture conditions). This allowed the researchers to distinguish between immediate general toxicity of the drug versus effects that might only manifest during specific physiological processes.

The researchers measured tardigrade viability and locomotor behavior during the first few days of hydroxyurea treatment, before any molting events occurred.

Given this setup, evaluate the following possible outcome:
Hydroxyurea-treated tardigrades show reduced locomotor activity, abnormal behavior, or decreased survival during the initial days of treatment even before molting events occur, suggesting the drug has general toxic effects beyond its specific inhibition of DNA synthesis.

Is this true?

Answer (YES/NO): NO